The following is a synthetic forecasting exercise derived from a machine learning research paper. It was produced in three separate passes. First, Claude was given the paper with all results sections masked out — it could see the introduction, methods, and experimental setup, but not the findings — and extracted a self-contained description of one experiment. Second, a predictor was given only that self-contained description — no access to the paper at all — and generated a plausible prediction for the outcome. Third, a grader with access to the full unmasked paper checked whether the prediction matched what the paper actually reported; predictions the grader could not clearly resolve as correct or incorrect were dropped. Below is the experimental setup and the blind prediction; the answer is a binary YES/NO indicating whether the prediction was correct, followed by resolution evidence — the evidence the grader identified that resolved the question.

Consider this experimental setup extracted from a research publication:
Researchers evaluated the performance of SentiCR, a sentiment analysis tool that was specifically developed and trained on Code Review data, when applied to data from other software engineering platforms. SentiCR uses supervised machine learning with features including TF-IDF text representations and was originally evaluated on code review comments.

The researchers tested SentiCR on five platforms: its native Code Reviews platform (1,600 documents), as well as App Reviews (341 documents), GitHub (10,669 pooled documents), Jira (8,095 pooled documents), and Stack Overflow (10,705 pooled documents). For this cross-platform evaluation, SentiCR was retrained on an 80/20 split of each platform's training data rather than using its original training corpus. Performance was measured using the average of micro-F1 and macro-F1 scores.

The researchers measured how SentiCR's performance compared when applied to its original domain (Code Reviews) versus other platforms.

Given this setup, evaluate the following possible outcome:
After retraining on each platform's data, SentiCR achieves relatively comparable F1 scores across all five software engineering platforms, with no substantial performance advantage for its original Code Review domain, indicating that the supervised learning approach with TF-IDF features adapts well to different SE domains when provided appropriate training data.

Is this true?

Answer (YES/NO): NO